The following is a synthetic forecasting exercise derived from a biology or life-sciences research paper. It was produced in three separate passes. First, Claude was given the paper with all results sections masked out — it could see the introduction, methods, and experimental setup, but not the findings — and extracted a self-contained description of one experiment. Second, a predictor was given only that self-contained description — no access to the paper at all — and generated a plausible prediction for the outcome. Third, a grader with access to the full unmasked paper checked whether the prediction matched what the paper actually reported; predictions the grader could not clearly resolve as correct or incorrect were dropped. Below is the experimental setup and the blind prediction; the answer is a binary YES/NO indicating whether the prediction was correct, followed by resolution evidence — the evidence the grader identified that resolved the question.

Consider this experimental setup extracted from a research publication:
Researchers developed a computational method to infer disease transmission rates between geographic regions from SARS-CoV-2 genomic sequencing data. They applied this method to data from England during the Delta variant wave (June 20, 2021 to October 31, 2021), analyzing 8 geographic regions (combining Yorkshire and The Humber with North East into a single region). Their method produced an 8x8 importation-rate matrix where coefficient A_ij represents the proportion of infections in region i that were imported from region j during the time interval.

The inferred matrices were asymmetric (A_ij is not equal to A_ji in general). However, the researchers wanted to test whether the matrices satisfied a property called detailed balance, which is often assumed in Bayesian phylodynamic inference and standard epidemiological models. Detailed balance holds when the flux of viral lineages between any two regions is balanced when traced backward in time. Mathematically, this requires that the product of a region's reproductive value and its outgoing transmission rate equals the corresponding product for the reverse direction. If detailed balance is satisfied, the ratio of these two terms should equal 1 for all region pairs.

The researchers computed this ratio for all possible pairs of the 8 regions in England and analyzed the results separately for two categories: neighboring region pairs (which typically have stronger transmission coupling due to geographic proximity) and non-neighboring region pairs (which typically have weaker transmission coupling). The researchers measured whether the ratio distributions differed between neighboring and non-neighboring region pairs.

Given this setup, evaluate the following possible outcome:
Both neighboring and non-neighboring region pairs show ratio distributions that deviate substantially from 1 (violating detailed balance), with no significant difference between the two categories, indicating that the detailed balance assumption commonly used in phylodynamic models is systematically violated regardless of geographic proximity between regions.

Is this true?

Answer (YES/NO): NO